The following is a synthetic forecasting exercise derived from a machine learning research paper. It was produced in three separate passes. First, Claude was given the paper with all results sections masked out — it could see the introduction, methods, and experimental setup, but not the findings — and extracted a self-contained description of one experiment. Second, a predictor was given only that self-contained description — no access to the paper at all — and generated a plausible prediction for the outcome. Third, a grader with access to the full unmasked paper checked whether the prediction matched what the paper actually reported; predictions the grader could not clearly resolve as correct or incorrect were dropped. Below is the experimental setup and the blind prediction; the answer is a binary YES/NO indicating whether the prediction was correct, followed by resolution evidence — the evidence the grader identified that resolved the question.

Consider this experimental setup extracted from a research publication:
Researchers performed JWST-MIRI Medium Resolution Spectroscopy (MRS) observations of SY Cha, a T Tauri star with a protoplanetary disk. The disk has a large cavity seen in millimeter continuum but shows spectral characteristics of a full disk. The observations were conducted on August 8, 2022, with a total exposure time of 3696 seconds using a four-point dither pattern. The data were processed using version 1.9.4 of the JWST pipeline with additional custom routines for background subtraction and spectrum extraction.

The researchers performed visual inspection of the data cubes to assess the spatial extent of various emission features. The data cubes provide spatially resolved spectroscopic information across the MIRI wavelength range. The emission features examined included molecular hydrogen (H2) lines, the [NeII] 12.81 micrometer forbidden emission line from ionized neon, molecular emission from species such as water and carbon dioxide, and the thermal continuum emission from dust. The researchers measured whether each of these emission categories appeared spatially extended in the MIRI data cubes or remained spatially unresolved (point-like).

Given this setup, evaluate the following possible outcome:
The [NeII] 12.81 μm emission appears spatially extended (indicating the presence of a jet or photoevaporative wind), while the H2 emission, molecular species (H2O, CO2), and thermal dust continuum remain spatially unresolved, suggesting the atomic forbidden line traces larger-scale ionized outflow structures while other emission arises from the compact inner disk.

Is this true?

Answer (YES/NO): NO